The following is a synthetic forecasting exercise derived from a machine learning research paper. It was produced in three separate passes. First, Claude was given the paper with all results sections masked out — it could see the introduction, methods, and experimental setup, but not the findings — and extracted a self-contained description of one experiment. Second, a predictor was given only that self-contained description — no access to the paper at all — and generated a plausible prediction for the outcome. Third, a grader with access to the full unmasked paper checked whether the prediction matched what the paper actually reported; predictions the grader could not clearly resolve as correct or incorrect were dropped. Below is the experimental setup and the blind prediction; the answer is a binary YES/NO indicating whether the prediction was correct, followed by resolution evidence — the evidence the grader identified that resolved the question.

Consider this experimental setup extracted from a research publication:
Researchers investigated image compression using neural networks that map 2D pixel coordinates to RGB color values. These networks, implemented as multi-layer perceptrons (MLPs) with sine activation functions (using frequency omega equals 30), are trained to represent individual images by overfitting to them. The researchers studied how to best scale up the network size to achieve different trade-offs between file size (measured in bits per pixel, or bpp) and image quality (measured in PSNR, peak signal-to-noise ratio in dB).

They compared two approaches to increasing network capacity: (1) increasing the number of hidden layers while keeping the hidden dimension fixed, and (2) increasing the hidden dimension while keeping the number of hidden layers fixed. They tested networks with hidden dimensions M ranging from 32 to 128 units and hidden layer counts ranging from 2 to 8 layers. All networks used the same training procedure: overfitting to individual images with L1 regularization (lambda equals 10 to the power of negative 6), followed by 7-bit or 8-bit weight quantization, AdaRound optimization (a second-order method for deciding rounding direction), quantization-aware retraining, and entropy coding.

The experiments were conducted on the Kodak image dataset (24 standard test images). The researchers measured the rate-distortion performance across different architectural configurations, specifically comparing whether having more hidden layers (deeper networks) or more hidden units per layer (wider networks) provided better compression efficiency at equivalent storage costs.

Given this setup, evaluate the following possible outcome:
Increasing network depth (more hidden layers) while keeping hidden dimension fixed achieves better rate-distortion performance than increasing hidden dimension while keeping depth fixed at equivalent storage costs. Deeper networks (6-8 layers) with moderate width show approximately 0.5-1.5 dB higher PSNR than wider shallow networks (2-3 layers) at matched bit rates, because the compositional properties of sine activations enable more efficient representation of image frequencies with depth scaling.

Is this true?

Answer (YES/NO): NO